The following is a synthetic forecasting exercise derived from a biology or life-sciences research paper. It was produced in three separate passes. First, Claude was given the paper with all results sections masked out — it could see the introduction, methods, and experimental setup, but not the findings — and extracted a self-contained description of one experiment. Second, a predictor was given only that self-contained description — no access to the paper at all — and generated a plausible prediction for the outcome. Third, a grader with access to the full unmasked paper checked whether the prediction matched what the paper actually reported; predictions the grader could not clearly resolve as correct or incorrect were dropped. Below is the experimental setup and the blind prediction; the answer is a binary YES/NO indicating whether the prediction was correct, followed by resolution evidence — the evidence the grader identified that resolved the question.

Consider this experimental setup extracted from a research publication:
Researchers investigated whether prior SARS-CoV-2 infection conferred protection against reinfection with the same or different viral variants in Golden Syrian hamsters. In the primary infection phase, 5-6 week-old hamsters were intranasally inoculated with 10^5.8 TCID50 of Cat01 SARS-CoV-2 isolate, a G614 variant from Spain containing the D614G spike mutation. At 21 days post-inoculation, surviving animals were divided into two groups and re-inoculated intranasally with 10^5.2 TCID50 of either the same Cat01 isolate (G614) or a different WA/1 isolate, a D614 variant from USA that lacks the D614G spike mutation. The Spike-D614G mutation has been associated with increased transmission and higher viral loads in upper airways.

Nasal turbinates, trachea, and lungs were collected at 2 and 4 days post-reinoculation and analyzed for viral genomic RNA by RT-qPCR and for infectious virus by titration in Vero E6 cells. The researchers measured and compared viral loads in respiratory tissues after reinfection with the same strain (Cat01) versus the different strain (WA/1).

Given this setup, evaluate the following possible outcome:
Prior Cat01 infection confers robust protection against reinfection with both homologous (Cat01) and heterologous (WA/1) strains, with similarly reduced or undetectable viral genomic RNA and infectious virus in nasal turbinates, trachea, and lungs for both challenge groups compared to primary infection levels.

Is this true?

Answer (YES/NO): NO